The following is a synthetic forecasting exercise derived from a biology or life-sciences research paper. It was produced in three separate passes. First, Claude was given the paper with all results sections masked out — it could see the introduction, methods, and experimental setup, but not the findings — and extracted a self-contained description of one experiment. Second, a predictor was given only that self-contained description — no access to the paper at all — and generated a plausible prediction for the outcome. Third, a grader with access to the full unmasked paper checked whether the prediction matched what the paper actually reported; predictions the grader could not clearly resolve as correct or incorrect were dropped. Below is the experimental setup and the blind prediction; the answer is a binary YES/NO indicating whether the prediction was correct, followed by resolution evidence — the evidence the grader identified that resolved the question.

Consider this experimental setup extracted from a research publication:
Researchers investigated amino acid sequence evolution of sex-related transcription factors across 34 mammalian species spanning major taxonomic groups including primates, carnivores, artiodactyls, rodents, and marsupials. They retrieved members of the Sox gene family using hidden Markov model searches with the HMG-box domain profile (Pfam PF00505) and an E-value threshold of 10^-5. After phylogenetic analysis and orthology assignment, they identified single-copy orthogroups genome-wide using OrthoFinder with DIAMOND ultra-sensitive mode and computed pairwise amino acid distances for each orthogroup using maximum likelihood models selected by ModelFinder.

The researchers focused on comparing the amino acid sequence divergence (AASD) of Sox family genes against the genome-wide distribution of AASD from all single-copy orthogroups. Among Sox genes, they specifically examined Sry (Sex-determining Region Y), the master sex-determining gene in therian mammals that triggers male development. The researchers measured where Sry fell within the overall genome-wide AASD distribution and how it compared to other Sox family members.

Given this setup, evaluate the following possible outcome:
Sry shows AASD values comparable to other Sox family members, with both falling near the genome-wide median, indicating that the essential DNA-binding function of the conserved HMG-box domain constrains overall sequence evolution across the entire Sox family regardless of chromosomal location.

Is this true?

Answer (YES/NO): NO